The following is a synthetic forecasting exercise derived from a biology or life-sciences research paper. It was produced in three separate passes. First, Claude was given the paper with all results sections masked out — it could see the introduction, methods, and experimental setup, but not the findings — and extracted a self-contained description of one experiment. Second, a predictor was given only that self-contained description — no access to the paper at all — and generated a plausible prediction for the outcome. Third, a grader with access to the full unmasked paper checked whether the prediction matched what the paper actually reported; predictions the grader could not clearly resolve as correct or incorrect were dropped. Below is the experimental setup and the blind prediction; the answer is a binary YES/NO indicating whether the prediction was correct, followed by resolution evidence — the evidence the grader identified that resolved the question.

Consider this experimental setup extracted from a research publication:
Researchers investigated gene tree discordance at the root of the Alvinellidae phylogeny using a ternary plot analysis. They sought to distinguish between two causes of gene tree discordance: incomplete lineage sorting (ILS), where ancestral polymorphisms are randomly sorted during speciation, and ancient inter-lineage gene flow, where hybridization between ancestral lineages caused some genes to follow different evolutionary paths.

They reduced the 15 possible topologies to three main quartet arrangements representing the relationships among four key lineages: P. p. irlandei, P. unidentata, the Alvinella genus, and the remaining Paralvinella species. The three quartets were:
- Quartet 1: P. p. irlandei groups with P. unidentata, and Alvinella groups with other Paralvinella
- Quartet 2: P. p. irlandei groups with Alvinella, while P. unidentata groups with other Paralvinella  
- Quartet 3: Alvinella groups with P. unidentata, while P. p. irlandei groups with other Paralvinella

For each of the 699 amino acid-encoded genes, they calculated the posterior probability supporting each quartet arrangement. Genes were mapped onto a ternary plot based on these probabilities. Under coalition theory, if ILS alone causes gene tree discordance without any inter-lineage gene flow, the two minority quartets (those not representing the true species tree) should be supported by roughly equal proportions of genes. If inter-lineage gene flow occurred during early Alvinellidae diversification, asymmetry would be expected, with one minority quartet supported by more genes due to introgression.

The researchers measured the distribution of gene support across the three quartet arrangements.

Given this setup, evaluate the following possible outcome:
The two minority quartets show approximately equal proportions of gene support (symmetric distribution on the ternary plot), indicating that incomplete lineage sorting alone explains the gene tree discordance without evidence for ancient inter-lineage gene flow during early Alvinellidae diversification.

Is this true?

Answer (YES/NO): NO